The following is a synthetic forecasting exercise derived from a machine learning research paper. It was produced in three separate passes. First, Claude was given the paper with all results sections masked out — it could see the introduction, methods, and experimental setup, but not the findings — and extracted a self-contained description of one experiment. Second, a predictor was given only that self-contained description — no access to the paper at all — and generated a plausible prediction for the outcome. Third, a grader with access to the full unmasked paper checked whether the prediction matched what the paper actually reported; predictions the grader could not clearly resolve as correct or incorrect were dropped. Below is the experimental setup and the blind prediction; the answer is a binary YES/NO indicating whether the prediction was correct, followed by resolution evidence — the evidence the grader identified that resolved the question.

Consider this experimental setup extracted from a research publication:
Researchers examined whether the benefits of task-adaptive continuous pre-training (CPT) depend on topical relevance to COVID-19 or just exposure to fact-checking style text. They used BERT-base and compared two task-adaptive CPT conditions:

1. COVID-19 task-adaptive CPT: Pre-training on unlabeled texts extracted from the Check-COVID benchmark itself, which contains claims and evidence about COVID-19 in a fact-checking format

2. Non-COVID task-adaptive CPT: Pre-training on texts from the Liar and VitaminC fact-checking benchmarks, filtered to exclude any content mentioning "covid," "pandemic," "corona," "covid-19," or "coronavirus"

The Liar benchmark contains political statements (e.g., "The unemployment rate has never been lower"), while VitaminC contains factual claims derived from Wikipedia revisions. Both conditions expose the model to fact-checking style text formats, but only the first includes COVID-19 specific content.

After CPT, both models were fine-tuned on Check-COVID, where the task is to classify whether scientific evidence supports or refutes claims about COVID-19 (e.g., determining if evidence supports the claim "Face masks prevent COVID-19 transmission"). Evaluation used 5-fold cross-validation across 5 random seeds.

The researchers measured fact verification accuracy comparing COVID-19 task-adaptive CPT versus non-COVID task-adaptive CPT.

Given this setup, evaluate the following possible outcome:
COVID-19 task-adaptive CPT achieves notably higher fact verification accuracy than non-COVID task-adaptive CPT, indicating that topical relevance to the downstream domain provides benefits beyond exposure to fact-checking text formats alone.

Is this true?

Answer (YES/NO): YES